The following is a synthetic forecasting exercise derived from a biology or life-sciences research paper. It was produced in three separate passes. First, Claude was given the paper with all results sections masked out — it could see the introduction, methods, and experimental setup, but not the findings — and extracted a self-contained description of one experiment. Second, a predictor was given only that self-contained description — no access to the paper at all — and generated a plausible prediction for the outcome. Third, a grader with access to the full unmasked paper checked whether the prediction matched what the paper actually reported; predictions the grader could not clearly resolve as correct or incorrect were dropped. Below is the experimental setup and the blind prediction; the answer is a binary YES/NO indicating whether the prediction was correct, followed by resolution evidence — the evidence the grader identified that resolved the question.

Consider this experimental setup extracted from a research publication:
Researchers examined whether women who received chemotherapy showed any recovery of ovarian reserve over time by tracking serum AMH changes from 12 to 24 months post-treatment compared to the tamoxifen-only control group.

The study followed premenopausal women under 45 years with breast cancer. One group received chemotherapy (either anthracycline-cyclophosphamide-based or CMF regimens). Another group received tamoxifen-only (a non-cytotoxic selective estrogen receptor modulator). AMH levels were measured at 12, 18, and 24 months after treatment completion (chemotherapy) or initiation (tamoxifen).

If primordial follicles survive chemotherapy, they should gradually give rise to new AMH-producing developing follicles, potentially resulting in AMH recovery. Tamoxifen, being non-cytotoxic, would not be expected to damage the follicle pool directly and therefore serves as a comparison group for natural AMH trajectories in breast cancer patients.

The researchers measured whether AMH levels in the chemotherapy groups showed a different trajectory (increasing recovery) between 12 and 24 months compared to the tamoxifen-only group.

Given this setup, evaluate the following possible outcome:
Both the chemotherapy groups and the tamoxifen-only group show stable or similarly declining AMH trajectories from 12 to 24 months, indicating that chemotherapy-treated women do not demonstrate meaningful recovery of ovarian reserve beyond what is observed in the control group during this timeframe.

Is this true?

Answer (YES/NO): YES